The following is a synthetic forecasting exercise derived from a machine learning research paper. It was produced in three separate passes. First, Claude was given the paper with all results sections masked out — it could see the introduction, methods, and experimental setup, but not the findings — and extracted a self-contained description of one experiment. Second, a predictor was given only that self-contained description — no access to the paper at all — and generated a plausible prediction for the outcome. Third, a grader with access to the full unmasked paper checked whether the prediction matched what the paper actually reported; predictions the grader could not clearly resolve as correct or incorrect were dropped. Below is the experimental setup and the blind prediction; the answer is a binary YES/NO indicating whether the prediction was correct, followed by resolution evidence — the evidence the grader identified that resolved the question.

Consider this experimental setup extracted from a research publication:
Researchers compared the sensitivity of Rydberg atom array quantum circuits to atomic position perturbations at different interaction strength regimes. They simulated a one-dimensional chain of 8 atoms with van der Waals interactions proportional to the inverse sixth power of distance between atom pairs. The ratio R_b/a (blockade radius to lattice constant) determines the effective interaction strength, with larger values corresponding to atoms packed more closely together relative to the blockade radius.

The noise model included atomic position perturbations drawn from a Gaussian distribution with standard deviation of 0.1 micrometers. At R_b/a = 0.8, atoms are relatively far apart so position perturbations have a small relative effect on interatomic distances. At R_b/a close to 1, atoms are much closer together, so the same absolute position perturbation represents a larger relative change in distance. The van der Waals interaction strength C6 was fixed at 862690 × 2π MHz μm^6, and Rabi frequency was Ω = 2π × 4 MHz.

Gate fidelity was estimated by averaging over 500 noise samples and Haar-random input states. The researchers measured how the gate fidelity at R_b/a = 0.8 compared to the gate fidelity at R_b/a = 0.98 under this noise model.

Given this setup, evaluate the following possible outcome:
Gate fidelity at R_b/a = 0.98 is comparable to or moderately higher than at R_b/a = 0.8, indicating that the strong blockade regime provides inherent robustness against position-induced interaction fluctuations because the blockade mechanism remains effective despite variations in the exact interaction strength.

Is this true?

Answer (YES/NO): NO